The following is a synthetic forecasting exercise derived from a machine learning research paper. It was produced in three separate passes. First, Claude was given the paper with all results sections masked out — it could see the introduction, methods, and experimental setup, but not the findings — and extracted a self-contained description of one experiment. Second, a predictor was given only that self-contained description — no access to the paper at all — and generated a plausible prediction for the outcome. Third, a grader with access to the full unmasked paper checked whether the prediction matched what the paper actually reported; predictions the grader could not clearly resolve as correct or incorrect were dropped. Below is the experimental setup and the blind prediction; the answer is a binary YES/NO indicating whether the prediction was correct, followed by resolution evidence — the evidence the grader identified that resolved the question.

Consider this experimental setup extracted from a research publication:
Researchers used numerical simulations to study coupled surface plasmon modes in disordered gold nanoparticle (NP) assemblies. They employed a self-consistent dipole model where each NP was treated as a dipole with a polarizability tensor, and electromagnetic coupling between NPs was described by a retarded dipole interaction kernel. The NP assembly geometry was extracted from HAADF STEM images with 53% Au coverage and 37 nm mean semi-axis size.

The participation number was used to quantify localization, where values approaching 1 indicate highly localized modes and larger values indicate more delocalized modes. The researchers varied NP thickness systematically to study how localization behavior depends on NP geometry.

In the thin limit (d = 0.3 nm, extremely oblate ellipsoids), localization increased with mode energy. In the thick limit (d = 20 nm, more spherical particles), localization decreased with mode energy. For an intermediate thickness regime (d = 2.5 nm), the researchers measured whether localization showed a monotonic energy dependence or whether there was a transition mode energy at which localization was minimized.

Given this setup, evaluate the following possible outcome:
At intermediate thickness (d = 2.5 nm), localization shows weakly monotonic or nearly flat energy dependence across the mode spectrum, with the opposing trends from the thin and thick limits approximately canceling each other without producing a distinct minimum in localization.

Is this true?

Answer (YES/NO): NO